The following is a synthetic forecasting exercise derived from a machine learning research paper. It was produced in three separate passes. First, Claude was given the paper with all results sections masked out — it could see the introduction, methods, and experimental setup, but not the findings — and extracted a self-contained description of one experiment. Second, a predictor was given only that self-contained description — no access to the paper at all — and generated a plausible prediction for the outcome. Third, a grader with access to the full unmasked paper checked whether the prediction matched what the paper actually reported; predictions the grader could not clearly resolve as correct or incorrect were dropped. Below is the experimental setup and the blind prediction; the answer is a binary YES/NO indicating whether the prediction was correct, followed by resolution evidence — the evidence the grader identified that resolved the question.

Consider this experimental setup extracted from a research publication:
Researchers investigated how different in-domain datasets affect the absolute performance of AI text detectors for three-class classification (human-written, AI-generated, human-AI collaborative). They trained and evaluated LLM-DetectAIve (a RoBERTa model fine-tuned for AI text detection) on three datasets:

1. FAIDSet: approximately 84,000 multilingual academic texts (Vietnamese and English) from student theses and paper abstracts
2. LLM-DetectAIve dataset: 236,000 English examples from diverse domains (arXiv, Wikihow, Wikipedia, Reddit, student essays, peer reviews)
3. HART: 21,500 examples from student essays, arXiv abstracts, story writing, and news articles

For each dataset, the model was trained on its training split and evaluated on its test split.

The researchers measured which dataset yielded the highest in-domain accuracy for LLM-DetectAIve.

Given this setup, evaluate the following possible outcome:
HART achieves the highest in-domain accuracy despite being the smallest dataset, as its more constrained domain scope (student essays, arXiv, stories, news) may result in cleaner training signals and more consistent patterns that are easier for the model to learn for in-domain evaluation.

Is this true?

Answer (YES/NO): NO